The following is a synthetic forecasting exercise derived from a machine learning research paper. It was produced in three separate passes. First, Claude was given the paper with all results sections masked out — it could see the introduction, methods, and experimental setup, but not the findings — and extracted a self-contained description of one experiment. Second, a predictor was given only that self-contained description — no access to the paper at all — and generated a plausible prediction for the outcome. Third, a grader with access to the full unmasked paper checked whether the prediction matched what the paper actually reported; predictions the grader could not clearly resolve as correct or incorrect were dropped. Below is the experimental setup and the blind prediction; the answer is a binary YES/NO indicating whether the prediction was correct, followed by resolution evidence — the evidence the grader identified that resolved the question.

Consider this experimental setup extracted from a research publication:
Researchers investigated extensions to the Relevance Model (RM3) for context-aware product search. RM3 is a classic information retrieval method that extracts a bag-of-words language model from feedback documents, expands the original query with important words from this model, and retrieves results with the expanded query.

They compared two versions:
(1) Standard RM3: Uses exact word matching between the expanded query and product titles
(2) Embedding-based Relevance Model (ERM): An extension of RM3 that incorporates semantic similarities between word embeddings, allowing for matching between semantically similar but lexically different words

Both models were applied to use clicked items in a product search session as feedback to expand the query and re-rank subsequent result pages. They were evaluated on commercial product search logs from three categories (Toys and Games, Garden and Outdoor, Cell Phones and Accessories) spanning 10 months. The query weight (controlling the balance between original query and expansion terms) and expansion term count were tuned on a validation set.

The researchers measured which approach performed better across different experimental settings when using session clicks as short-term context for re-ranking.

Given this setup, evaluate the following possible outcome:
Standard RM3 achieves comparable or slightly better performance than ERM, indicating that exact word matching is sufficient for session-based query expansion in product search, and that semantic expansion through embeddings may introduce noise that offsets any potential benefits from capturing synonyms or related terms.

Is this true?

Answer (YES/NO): YES